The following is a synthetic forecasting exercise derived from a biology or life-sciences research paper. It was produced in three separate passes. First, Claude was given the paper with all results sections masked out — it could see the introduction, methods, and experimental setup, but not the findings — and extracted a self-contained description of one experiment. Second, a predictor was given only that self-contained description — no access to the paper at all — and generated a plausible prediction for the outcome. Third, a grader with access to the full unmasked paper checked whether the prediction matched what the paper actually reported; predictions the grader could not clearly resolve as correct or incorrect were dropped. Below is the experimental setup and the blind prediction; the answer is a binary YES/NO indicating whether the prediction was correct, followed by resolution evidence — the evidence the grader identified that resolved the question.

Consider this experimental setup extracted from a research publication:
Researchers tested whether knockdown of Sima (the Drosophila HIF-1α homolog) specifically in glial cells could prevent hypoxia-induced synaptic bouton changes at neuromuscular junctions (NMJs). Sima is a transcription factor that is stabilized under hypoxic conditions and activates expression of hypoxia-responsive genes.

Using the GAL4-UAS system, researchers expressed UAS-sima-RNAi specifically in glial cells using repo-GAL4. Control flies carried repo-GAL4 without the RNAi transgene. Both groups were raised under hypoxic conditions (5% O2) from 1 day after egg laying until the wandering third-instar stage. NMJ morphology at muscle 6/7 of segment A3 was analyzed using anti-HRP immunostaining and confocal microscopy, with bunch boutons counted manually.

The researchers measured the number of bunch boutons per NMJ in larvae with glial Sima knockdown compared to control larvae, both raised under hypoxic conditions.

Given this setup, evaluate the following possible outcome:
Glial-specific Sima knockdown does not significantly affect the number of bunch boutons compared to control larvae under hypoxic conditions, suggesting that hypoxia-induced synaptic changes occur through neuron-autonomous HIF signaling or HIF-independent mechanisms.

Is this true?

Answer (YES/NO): NO